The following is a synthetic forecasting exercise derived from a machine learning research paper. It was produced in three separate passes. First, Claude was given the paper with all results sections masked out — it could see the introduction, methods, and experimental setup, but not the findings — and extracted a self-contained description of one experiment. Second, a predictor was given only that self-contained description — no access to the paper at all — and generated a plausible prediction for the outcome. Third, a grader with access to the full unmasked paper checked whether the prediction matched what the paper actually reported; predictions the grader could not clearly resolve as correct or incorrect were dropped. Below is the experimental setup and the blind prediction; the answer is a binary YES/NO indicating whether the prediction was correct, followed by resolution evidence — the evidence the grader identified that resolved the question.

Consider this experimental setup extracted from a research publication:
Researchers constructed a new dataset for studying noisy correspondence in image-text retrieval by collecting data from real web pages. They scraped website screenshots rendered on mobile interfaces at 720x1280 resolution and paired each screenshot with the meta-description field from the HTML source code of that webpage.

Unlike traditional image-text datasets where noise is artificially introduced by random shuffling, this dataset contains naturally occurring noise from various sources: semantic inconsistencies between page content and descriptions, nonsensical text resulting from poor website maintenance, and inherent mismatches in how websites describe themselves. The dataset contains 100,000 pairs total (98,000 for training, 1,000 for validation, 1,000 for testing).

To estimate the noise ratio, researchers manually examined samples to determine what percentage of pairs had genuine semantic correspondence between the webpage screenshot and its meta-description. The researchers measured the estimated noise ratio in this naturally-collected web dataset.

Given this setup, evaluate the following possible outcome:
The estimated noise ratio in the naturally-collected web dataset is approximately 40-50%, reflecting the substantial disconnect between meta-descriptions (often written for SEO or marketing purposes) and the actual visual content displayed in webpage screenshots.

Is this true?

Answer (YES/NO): NO